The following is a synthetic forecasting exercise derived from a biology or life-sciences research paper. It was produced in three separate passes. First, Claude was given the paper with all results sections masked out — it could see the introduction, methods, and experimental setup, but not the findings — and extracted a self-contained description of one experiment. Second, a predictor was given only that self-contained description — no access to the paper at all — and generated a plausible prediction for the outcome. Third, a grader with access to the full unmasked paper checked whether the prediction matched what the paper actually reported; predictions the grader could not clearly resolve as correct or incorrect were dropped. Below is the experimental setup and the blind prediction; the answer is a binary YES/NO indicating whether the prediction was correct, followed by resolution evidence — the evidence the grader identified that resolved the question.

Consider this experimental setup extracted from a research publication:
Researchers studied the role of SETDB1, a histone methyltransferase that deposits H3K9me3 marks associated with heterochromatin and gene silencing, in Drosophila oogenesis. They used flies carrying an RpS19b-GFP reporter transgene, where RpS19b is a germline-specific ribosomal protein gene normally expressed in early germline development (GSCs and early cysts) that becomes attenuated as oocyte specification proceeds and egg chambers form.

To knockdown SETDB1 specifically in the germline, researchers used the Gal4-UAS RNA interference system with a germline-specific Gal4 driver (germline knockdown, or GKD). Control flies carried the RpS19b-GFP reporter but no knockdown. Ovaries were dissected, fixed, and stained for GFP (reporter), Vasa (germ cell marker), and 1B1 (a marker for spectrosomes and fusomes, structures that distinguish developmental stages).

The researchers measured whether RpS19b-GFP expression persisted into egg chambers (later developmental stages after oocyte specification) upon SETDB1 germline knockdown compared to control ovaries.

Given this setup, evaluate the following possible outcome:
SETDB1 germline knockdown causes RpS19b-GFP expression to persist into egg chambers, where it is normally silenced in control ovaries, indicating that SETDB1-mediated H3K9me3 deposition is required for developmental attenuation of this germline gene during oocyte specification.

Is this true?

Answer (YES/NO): YES